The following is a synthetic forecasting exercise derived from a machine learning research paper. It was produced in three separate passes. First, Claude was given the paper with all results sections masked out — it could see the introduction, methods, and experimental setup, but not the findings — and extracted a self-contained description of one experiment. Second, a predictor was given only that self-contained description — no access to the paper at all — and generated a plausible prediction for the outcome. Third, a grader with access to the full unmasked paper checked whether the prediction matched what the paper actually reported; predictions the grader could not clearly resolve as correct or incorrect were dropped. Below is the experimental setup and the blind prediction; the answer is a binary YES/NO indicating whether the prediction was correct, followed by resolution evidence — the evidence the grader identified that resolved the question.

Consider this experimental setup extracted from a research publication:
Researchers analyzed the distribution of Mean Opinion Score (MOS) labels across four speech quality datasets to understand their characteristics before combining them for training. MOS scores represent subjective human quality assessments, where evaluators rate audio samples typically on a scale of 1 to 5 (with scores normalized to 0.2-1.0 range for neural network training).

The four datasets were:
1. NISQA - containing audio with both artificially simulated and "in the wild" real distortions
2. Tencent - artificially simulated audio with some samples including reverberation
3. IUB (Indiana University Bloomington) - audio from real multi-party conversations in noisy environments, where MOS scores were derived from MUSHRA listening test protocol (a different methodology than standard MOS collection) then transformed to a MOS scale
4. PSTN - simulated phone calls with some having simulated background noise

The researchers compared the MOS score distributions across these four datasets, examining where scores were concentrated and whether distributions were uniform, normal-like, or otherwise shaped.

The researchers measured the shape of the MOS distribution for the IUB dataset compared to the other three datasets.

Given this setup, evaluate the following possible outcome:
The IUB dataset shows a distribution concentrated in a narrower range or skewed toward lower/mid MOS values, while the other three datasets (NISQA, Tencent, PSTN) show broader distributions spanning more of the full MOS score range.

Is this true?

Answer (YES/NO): NO